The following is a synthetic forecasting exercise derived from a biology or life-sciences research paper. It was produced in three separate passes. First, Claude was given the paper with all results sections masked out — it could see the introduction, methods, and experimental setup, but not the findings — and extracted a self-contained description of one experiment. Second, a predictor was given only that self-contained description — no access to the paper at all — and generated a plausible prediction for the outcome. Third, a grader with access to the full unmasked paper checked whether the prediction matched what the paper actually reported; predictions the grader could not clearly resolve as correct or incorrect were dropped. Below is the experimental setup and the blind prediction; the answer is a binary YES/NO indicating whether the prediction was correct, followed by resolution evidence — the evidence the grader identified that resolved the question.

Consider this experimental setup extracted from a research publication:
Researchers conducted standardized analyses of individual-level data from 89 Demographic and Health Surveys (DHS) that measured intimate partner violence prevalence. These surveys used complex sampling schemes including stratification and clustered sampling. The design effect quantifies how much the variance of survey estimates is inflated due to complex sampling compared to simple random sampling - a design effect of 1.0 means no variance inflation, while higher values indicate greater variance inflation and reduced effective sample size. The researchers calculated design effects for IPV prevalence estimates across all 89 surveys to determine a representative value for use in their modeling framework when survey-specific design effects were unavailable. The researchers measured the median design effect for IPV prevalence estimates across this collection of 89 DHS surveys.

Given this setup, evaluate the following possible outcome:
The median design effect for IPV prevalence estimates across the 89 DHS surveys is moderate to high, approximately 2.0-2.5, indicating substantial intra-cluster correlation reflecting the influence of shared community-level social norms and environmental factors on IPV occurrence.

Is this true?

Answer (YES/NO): YES